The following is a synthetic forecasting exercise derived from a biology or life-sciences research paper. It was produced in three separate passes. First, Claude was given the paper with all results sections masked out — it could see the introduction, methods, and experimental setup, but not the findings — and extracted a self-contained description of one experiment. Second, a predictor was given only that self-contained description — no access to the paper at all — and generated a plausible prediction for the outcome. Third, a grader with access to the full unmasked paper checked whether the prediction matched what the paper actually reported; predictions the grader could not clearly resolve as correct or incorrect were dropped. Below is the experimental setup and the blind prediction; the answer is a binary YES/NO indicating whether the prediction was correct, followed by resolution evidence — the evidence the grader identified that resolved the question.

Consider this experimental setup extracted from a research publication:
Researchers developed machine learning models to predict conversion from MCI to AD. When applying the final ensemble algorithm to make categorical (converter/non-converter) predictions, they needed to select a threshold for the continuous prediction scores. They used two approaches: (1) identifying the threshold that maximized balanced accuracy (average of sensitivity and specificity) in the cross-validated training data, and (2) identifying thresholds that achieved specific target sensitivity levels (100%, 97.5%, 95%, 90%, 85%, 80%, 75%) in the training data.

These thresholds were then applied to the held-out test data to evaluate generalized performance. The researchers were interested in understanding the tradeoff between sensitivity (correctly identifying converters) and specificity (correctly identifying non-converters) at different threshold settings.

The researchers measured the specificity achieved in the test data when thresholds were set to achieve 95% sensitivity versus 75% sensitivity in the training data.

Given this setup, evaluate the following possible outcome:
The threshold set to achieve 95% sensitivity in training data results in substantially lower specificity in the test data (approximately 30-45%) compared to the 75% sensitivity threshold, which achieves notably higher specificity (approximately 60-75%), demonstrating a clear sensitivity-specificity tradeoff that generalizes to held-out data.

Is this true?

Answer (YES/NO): NO